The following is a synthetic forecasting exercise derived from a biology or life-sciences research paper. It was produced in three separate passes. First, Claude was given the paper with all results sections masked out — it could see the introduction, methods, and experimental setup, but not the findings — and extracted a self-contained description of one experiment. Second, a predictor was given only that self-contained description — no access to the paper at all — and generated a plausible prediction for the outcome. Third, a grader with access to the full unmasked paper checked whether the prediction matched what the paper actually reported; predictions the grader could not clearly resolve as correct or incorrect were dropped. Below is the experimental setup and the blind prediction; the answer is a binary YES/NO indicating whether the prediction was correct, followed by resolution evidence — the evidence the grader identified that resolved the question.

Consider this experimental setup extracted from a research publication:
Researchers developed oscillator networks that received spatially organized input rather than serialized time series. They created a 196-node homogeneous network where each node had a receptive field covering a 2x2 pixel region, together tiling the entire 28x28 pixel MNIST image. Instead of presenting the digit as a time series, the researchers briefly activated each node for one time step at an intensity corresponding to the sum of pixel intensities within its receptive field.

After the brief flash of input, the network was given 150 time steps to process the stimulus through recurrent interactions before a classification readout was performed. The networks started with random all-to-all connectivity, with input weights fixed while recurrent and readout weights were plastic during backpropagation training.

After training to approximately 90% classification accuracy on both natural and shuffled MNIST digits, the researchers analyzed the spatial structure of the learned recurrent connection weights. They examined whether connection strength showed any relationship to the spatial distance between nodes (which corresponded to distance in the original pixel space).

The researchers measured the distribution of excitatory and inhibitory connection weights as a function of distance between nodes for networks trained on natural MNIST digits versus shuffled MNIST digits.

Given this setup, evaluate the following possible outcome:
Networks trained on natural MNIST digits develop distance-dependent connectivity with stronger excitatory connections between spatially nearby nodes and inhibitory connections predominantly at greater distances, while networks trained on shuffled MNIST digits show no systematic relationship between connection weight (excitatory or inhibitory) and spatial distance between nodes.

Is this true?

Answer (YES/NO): YES